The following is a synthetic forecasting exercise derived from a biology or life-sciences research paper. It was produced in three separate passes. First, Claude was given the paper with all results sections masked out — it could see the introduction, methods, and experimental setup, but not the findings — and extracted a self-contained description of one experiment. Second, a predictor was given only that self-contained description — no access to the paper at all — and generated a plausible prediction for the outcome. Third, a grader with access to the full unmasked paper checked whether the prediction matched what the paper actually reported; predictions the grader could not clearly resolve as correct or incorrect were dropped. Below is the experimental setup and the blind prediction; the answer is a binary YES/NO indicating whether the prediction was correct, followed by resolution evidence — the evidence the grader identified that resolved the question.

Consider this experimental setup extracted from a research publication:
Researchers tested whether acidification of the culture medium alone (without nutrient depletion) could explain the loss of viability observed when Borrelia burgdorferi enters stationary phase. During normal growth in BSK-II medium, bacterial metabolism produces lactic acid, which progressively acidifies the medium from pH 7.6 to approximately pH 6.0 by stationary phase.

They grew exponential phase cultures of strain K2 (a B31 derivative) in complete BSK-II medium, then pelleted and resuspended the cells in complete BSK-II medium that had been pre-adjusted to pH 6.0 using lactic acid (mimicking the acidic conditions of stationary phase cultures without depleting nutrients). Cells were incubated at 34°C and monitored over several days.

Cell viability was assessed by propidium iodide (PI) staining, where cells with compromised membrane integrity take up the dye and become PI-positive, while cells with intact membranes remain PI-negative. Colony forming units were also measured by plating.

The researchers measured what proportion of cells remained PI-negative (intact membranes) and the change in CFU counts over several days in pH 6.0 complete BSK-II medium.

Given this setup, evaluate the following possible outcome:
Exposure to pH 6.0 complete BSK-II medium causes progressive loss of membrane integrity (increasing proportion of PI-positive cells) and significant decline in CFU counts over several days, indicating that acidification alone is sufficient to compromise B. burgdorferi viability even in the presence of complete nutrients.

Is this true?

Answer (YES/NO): NO